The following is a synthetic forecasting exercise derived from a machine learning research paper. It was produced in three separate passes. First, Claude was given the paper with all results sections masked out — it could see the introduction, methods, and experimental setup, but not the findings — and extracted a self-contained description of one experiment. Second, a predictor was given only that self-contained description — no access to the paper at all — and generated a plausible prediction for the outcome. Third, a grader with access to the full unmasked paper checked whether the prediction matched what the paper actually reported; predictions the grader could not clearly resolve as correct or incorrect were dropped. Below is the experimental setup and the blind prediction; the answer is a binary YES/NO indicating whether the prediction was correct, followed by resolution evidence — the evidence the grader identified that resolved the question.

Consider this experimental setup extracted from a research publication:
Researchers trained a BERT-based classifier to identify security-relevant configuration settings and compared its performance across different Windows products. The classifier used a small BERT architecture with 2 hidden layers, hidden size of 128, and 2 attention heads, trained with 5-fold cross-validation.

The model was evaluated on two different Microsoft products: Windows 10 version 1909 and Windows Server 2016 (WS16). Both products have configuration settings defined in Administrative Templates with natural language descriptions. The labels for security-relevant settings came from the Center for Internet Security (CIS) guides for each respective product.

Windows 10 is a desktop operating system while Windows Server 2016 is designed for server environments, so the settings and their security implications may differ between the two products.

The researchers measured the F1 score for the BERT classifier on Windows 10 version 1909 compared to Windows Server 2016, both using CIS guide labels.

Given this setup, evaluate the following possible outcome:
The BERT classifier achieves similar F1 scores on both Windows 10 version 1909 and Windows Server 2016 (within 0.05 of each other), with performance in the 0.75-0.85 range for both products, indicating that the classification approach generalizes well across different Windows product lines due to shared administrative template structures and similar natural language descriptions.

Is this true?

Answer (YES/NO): NO